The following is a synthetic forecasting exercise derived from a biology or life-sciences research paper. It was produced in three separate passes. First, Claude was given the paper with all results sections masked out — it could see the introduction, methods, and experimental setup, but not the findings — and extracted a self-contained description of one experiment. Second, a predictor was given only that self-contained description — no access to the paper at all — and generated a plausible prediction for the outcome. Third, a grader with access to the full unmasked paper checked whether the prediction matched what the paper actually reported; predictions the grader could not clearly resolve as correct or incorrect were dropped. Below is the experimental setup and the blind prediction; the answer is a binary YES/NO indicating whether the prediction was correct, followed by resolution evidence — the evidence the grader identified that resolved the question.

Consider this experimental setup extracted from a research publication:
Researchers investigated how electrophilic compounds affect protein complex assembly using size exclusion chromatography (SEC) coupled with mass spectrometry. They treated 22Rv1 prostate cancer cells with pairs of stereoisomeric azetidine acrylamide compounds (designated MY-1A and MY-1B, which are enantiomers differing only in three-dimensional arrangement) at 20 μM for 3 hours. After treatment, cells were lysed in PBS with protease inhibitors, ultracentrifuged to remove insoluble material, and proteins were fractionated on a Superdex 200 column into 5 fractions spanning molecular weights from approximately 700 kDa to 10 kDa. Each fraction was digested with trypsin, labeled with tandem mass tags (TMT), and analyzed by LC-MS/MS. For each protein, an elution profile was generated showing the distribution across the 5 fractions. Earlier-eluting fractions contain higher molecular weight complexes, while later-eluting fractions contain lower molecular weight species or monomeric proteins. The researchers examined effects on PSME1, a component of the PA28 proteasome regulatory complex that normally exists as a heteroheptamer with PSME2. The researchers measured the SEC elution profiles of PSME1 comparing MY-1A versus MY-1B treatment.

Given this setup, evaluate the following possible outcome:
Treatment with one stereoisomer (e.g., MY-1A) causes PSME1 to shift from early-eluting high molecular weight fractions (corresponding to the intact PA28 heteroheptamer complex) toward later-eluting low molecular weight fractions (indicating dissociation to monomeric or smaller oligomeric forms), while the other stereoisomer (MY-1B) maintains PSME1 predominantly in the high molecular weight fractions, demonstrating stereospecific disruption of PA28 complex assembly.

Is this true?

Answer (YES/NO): NO